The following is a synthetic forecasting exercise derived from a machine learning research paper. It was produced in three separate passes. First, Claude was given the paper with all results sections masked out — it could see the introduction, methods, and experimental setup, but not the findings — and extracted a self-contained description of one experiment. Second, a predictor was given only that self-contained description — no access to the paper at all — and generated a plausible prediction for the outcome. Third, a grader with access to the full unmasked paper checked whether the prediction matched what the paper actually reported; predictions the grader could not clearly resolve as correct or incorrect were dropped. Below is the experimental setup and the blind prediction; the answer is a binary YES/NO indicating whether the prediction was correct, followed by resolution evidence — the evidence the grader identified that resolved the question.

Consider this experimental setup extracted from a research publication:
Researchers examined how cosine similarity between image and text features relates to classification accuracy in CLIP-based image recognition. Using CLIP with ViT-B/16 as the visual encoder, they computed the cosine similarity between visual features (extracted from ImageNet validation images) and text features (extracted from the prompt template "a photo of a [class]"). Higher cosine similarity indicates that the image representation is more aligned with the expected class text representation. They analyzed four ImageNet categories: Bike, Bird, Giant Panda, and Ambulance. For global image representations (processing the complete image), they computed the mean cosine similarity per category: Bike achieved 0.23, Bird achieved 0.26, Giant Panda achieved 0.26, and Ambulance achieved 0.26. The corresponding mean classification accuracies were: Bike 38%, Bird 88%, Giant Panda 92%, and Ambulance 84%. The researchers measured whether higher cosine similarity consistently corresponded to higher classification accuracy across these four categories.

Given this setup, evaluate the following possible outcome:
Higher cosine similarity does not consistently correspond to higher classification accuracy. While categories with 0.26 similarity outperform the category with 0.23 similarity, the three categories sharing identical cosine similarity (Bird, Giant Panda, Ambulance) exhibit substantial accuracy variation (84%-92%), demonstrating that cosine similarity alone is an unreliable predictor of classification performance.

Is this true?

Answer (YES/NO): YES